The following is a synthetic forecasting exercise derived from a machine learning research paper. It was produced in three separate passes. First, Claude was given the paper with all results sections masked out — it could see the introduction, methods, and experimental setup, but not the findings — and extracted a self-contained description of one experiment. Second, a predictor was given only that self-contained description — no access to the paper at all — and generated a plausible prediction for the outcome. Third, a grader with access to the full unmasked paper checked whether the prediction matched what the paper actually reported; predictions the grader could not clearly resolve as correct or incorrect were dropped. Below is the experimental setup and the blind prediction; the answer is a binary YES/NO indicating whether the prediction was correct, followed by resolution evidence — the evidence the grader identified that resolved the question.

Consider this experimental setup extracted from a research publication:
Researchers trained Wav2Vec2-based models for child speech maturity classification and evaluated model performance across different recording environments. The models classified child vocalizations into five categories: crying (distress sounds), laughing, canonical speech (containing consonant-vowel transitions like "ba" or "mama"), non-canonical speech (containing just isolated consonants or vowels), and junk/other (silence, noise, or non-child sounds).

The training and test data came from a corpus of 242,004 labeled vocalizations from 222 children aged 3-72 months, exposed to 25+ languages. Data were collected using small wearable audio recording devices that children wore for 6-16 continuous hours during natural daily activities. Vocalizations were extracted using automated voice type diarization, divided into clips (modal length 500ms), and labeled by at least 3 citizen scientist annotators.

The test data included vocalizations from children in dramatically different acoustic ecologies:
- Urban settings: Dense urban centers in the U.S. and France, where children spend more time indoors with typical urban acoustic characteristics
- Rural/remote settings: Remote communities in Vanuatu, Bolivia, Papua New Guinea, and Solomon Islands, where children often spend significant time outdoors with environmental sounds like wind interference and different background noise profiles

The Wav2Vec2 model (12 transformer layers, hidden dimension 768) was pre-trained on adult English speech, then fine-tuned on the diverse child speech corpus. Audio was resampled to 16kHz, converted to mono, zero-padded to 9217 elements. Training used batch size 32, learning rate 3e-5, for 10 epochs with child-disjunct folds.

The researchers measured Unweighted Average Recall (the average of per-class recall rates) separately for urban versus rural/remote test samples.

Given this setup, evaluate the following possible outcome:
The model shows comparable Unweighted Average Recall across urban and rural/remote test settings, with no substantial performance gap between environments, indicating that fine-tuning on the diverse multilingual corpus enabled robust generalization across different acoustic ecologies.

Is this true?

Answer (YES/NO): YES